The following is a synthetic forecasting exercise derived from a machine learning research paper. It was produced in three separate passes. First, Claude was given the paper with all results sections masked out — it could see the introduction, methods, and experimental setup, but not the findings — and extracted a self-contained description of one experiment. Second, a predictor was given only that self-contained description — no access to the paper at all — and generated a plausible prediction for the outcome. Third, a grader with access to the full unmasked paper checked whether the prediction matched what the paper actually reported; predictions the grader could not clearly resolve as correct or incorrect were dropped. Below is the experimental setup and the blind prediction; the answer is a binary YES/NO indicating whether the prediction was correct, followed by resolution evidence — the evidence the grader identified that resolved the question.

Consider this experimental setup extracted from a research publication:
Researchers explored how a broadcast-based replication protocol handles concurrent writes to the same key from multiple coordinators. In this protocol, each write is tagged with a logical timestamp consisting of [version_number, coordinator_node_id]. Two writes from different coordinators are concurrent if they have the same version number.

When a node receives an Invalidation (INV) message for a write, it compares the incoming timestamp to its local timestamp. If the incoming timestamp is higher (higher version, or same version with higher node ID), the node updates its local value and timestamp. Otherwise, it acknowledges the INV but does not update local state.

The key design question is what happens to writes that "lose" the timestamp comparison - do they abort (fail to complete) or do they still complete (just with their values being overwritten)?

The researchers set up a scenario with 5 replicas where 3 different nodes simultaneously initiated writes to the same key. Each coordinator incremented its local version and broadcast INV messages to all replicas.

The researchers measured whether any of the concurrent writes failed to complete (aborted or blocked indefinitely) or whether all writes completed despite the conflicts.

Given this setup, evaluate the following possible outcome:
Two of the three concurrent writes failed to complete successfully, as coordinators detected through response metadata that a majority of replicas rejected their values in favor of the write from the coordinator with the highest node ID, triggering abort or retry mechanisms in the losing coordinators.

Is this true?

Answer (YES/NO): NO